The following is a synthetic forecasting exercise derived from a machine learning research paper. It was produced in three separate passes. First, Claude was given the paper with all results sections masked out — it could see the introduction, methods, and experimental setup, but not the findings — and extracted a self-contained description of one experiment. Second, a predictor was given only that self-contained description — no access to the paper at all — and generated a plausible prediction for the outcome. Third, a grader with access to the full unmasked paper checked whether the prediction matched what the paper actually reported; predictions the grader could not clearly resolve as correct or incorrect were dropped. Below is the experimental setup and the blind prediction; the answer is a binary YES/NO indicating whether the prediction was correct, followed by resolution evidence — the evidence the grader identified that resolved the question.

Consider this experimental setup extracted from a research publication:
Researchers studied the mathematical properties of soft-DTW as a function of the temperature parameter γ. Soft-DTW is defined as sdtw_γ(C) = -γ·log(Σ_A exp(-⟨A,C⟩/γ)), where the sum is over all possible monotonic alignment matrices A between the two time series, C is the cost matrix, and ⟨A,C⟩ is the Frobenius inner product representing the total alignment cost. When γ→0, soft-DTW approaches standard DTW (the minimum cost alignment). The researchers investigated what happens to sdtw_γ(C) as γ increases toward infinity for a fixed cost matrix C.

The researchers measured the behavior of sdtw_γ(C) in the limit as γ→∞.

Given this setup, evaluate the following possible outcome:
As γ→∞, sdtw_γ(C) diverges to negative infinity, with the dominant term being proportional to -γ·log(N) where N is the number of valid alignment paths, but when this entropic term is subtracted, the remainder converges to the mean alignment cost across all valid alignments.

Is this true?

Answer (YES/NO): YES